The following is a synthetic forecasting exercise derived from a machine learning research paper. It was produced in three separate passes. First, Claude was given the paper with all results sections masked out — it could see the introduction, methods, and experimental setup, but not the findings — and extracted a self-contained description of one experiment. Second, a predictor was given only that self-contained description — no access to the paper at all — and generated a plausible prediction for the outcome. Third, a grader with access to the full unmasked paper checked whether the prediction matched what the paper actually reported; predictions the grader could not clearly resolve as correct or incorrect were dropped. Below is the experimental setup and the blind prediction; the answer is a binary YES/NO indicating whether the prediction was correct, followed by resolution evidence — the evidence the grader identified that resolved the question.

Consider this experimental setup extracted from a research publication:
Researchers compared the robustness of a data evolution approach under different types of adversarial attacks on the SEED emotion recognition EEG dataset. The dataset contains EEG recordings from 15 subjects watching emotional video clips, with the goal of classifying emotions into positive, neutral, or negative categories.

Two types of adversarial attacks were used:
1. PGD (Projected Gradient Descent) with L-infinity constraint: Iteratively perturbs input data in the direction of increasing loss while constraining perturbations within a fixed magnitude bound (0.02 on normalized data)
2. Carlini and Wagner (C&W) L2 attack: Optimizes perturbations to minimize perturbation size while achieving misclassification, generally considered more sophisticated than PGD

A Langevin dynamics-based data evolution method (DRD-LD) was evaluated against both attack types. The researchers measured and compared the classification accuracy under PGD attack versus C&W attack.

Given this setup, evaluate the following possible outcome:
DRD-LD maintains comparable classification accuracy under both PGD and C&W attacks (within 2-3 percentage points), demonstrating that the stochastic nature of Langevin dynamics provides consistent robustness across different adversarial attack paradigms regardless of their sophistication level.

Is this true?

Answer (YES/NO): NO